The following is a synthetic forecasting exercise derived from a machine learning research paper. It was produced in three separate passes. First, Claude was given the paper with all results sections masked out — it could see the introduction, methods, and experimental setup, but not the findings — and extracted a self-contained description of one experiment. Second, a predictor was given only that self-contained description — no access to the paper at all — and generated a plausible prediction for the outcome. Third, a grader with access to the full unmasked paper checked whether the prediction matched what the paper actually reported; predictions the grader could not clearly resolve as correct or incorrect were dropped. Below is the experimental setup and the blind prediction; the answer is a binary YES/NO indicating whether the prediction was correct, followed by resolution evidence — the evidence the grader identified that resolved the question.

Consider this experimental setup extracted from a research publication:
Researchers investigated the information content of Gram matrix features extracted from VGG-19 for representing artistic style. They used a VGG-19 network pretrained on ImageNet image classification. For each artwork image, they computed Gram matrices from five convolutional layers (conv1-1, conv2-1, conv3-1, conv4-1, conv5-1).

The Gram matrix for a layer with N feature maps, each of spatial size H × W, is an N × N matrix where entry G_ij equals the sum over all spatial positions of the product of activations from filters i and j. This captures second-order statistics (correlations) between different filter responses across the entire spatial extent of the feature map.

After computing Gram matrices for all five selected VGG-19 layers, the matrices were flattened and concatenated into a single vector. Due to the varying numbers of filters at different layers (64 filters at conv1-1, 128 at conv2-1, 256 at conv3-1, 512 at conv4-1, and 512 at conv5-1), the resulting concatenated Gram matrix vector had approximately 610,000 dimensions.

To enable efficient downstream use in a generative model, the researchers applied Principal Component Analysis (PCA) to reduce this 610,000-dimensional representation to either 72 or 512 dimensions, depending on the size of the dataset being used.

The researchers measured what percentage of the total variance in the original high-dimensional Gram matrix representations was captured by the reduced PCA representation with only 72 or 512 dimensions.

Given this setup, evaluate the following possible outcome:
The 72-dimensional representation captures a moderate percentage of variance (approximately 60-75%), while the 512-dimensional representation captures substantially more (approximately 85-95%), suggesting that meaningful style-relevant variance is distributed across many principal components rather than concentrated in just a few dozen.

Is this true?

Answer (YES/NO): NO